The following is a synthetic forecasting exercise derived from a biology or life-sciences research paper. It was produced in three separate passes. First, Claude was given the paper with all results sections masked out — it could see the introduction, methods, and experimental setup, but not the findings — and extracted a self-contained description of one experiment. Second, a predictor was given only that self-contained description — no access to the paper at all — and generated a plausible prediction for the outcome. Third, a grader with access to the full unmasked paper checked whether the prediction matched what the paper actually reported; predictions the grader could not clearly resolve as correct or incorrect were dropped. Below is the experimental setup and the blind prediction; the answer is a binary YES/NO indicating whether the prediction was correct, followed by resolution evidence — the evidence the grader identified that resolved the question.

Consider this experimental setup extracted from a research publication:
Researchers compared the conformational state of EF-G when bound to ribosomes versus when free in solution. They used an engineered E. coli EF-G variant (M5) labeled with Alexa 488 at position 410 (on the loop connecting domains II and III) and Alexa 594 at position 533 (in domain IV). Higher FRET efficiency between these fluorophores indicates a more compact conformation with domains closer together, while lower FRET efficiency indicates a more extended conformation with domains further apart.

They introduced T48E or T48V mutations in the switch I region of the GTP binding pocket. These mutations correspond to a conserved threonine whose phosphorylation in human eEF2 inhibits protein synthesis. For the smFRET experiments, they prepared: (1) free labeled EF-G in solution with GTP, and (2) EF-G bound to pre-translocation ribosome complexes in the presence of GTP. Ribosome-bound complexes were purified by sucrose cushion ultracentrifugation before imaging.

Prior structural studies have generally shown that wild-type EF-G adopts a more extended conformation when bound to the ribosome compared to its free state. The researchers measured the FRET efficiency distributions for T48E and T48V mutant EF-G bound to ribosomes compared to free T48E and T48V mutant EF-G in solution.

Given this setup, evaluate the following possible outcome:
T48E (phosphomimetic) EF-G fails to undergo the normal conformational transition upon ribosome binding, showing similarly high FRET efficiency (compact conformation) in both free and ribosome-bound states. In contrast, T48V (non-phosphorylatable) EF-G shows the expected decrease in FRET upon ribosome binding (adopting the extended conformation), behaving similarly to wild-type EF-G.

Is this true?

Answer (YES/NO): NO